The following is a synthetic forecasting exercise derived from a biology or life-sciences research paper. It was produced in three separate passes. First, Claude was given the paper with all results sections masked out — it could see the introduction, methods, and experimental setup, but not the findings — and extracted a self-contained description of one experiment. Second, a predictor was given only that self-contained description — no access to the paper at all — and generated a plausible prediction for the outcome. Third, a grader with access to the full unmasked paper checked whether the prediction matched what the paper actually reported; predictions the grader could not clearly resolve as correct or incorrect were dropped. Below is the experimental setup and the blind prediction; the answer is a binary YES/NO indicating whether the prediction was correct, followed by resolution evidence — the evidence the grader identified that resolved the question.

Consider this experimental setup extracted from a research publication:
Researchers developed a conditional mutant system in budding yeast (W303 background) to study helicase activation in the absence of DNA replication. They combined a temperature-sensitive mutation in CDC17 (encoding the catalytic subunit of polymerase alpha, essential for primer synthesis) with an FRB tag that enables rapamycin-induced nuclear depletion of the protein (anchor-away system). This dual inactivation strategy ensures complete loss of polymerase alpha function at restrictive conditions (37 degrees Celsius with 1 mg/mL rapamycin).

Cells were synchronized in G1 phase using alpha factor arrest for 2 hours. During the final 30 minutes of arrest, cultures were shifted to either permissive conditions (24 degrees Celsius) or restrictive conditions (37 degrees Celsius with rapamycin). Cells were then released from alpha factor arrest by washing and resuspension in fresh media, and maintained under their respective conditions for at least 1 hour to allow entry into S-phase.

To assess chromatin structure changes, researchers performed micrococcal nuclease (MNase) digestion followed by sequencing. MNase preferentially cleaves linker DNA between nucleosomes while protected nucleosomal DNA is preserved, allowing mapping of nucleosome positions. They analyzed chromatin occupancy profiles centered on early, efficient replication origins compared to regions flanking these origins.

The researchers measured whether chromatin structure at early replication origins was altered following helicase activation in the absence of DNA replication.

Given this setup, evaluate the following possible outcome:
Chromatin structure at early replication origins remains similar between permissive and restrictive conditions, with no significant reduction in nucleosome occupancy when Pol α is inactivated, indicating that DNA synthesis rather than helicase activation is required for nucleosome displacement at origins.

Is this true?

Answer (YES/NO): NO